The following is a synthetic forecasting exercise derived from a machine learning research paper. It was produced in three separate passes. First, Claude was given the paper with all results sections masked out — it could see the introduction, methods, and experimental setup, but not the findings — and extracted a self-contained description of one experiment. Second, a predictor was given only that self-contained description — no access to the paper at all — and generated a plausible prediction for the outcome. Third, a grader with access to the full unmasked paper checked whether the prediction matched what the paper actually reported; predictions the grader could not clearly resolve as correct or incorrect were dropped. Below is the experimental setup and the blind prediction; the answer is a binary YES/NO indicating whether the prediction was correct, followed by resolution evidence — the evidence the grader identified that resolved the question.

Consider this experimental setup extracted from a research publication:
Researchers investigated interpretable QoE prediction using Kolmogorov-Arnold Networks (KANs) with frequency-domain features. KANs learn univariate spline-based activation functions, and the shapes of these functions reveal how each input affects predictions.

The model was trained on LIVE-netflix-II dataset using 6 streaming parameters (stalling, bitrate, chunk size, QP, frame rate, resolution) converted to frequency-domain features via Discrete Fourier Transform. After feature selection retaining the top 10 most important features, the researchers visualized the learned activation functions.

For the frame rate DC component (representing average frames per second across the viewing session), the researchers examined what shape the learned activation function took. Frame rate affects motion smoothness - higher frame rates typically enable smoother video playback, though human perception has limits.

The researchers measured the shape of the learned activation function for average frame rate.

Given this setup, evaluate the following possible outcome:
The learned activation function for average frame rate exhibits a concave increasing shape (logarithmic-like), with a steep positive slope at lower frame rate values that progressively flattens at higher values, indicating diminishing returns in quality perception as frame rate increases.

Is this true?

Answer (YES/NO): NO